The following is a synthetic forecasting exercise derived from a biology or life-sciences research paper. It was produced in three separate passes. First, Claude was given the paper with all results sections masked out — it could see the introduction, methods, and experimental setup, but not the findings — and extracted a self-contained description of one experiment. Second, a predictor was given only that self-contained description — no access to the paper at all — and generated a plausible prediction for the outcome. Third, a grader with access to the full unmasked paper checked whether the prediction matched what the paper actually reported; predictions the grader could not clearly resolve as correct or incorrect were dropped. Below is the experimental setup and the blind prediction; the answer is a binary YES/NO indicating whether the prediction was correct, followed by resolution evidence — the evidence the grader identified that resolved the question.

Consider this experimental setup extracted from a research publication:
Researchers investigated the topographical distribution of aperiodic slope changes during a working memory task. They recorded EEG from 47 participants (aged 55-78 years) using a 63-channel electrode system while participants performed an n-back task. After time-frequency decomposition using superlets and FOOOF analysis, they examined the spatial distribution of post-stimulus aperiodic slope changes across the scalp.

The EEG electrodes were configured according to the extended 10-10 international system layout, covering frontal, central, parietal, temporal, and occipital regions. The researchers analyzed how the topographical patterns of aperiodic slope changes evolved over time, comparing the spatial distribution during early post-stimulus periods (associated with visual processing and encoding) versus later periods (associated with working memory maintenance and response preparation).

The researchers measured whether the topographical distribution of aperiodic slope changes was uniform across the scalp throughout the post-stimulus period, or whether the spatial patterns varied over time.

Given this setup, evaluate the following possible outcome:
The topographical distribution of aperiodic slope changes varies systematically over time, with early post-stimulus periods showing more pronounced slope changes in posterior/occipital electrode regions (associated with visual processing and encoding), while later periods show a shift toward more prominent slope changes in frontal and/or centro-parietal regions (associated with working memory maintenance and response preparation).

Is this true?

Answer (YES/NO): NO